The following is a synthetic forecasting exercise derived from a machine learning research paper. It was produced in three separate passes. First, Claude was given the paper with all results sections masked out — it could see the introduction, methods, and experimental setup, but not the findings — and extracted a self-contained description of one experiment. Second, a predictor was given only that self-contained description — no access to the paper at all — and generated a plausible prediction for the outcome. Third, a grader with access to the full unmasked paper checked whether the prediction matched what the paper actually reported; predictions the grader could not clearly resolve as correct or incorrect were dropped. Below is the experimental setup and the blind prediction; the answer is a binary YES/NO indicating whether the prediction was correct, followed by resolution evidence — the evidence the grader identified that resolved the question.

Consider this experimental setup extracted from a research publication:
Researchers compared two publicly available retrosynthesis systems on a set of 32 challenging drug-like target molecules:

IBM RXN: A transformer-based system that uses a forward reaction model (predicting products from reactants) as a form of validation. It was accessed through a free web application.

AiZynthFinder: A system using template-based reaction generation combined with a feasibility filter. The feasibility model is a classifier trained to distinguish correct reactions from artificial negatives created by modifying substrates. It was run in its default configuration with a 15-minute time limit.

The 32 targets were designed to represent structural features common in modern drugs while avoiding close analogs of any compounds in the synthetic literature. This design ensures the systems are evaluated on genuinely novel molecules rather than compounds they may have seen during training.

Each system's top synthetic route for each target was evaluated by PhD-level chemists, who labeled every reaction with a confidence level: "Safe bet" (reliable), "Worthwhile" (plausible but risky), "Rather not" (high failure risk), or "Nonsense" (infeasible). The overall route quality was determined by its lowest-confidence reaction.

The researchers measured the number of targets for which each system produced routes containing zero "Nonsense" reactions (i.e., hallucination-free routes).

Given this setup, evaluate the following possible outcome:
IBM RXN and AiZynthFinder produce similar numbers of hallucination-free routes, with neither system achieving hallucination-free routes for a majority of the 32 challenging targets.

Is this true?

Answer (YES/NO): NO